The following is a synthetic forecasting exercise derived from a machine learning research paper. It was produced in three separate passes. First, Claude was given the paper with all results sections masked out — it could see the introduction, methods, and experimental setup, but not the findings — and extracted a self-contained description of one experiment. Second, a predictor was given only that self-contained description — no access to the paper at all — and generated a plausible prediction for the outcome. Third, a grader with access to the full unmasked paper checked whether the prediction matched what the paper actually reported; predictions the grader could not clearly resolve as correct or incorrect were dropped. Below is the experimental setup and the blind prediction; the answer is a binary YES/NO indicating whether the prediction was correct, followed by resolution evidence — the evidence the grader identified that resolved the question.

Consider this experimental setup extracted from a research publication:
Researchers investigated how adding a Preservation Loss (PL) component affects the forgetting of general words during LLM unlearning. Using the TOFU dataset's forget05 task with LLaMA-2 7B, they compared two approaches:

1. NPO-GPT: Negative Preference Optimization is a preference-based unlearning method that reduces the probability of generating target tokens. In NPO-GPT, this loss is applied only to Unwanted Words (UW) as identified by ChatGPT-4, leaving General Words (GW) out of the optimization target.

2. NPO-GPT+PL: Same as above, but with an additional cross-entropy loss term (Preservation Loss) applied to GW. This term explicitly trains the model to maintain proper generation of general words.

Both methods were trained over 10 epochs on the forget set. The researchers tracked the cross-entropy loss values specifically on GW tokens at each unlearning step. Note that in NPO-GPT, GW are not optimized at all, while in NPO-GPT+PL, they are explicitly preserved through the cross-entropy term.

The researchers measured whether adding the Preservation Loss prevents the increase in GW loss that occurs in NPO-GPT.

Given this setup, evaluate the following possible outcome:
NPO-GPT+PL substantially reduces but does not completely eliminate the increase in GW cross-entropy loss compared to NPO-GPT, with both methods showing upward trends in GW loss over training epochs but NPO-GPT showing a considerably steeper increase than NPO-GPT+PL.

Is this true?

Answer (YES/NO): NO